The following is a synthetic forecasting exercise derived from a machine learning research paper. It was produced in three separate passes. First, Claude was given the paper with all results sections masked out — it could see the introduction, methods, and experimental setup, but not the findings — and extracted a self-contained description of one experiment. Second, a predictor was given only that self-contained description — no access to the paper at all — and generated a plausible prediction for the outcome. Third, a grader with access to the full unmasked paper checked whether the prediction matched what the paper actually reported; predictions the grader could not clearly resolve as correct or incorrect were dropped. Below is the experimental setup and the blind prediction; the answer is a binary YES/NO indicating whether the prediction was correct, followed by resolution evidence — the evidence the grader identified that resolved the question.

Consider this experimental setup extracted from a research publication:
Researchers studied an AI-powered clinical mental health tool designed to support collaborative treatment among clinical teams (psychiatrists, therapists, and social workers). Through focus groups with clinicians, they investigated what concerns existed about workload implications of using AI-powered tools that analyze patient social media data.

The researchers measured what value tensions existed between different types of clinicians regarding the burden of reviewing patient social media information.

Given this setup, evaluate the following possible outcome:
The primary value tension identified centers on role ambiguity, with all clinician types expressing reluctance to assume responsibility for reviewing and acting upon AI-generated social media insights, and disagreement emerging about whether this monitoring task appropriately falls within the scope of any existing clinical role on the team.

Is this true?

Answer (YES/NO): NO